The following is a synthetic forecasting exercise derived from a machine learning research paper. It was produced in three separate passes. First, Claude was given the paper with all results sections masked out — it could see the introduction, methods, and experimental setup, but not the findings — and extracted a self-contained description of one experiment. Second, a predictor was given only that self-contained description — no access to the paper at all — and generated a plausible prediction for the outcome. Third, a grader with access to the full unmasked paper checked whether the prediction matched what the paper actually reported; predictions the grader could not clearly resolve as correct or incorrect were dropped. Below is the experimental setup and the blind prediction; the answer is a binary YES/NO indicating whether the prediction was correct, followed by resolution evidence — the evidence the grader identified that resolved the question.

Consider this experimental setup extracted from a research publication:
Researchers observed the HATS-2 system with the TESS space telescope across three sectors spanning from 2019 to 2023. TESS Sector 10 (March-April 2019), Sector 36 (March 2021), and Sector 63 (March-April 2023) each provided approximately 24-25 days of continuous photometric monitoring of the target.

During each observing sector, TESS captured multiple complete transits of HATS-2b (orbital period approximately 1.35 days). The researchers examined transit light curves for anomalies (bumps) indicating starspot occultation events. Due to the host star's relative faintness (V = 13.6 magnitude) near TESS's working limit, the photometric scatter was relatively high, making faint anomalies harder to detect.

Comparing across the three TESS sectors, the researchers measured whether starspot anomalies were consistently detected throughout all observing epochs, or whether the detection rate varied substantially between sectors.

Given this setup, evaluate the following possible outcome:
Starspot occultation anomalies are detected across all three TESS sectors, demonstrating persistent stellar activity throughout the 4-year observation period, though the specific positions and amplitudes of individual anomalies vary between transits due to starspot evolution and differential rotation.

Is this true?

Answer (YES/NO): YES